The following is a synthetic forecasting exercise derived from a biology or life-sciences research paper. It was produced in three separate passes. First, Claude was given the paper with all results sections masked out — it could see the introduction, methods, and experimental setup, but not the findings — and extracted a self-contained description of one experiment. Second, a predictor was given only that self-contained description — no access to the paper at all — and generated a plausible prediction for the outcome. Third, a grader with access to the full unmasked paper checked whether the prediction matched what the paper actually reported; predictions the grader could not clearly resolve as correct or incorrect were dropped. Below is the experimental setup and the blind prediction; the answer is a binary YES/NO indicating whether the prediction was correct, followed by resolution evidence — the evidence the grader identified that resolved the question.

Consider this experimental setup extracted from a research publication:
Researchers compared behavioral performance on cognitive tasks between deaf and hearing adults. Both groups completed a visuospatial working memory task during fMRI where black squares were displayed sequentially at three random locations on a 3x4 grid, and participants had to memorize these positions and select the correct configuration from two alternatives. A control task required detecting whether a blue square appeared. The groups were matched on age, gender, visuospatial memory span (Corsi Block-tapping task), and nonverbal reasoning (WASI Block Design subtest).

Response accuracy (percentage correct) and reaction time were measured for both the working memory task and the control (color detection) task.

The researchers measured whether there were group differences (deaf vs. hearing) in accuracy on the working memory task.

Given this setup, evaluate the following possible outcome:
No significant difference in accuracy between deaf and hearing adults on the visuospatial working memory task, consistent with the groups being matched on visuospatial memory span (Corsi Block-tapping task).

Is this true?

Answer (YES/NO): YES